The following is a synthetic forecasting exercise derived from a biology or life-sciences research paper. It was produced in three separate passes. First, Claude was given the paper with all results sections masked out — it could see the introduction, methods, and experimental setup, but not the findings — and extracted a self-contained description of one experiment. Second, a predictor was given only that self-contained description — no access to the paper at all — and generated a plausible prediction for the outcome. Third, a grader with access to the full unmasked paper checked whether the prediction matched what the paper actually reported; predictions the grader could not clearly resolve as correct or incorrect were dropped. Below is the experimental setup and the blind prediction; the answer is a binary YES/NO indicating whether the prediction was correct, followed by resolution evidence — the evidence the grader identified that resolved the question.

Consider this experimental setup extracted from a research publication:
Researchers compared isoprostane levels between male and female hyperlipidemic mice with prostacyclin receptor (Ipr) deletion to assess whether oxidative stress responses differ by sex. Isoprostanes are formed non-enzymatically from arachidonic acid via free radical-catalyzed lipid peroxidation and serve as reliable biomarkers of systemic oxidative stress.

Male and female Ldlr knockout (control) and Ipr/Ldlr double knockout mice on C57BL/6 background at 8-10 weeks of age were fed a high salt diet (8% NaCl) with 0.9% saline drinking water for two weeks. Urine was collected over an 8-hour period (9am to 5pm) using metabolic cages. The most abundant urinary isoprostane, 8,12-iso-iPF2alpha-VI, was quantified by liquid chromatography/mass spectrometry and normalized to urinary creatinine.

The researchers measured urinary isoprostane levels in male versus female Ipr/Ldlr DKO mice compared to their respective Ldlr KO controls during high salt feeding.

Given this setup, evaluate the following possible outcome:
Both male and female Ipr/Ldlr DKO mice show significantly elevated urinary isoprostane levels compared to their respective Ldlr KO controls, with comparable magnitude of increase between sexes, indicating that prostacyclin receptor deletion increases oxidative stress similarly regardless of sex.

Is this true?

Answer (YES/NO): NO